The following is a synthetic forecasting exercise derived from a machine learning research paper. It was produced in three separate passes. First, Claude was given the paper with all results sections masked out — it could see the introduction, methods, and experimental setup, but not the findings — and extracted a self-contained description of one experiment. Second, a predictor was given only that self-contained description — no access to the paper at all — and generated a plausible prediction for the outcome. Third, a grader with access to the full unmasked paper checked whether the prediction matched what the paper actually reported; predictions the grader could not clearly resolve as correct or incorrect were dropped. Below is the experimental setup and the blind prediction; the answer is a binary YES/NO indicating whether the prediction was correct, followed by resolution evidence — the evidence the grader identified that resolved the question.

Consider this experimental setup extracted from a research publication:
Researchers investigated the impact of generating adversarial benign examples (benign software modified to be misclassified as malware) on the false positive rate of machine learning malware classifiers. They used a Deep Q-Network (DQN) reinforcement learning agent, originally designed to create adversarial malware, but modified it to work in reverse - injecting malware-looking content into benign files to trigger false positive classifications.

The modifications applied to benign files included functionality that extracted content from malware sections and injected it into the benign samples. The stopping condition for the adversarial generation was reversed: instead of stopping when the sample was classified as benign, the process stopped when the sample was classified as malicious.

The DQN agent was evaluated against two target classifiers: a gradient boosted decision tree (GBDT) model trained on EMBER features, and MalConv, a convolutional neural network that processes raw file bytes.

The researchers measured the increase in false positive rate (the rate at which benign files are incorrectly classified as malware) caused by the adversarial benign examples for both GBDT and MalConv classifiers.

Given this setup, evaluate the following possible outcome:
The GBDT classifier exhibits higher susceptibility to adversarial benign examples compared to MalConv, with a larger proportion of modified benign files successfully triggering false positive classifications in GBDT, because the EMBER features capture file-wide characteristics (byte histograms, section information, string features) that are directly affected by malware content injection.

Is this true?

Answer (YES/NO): NO